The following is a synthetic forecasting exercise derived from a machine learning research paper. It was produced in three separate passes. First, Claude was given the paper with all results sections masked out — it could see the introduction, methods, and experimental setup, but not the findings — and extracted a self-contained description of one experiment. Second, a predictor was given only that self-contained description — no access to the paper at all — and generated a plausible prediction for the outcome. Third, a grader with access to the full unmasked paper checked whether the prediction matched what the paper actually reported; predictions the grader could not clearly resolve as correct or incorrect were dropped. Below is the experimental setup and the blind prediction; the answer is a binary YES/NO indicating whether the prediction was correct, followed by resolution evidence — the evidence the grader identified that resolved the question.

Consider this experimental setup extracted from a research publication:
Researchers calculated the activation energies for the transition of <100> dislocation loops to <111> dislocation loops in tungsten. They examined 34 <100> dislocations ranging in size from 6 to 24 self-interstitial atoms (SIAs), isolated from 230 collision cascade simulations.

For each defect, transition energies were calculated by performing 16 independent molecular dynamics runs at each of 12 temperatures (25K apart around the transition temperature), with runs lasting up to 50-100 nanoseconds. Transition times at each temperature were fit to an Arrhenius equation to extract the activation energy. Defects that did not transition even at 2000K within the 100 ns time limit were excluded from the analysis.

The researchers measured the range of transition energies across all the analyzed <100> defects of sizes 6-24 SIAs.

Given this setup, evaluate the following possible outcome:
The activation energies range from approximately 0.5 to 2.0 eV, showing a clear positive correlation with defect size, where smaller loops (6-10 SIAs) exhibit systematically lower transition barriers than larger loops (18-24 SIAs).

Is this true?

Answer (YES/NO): NO